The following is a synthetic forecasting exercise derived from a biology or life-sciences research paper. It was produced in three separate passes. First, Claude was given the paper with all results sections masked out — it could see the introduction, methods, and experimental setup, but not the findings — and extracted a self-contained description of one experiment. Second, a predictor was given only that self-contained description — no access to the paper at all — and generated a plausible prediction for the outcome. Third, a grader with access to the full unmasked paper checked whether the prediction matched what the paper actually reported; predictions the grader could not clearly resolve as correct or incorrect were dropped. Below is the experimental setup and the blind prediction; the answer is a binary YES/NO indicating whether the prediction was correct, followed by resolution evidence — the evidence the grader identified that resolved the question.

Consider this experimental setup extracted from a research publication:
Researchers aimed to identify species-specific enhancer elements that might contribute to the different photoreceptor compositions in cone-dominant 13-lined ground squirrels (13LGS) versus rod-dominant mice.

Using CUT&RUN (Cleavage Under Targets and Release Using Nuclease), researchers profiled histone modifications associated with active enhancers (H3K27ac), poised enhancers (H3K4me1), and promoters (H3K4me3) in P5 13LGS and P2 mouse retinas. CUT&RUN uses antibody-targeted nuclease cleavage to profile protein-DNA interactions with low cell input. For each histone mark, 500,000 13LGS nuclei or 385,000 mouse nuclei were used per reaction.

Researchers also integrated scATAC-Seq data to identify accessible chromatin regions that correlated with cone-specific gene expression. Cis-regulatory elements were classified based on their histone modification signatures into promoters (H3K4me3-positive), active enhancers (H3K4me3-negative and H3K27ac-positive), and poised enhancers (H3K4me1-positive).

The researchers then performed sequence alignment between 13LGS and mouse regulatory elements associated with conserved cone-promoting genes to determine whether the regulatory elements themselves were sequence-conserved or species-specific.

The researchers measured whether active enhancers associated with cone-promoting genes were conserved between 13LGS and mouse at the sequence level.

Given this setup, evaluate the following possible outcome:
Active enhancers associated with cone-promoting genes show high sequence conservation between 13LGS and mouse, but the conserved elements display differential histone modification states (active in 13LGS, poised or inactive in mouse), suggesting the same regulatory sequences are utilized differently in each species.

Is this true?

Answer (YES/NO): NO